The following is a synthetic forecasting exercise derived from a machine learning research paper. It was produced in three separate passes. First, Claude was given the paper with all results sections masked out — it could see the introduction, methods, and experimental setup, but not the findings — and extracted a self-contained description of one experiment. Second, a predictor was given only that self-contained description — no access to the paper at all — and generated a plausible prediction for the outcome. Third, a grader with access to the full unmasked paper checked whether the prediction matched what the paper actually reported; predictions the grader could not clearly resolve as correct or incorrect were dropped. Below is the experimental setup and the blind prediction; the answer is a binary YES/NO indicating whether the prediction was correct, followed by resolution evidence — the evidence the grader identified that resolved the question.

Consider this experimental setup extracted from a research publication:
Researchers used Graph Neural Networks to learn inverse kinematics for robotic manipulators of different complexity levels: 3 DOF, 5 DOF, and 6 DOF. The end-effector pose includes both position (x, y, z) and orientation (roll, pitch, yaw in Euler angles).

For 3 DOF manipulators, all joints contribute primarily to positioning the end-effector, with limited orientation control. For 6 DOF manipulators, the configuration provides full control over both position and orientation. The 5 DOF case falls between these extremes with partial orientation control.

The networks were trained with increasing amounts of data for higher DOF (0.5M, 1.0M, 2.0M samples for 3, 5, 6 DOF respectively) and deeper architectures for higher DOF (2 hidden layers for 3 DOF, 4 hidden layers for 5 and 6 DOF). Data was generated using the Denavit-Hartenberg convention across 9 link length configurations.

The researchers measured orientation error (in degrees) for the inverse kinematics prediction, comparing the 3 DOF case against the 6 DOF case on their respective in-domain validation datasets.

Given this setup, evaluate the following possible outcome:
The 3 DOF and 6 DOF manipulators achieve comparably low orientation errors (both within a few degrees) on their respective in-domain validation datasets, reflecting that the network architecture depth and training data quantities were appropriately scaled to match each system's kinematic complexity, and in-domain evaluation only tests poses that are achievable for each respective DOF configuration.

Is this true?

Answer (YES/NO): NO